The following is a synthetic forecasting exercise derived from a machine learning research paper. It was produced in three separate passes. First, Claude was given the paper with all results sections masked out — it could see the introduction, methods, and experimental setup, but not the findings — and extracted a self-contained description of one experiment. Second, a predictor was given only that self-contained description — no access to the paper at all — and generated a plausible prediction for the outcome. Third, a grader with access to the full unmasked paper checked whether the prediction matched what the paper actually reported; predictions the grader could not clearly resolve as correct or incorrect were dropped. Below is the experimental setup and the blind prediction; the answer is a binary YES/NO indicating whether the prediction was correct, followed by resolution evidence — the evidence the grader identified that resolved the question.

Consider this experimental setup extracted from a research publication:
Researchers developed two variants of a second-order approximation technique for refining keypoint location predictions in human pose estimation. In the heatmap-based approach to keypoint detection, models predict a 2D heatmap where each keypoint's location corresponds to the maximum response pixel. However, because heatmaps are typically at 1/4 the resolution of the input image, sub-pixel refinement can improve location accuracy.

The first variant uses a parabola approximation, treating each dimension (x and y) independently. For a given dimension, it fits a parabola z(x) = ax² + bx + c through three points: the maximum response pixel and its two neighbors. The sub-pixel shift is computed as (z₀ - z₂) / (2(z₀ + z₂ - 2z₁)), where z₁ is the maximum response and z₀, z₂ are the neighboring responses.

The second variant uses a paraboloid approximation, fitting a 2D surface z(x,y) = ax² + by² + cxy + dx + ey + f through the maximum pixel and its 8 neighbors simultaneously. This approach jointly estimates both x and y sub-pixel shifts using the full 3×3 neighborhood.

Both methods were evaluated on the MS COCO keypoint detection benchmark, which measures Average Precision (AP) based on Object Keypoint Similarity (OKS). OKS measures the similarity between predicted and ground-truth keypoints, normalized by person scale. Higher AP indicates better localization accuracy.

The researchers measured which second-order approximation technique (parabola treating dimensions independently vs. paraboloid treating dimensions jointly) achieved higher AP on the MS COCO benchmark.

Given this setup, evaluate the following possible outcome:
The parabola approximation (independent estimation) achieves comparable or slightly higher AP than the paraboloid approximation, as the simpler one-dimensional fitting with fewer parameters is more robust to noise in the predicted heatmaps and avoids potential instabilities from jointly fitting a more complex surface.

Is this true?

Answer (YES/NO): YES